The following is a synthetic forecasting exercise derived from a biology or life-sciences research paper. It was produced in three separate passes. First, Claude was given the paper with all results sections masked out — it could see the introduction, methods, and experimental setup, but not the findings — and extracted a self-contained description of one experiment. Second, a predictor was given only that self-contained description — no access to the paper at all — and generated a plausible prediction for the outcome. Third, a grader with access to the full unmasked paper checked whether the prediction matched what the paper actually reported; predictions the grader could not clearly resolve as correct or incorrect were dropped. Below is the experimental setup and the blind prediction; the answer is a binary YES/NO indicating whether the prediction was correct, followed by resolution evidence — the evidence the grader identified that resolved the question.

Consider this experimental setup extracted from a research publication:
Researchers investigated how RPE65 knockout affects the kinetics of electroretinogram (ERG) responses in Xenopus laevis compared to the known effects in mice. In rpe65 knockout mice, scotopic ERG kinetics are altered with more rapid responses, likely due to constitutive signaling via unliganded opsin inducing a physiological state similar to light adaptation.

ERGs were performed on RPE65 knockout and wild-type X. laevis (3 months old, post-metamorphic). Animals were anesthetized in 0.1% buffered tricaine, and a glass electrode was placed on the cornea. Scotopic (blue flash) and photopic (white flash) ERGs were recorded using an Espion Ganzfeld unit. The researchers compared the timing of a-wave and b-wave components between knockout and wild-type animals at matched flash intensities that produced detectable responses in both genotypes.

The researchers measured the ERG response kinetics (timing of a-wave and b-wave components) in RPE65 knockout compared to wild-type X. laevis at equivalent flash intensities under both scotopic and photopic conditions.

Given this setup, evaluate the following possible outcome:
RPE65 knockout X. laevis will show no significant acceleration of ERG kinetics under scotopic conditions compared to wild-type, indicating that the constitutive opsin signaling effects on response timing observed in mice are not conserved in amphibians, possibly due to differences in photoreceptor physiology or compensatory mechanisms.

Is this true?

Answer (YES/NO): YES